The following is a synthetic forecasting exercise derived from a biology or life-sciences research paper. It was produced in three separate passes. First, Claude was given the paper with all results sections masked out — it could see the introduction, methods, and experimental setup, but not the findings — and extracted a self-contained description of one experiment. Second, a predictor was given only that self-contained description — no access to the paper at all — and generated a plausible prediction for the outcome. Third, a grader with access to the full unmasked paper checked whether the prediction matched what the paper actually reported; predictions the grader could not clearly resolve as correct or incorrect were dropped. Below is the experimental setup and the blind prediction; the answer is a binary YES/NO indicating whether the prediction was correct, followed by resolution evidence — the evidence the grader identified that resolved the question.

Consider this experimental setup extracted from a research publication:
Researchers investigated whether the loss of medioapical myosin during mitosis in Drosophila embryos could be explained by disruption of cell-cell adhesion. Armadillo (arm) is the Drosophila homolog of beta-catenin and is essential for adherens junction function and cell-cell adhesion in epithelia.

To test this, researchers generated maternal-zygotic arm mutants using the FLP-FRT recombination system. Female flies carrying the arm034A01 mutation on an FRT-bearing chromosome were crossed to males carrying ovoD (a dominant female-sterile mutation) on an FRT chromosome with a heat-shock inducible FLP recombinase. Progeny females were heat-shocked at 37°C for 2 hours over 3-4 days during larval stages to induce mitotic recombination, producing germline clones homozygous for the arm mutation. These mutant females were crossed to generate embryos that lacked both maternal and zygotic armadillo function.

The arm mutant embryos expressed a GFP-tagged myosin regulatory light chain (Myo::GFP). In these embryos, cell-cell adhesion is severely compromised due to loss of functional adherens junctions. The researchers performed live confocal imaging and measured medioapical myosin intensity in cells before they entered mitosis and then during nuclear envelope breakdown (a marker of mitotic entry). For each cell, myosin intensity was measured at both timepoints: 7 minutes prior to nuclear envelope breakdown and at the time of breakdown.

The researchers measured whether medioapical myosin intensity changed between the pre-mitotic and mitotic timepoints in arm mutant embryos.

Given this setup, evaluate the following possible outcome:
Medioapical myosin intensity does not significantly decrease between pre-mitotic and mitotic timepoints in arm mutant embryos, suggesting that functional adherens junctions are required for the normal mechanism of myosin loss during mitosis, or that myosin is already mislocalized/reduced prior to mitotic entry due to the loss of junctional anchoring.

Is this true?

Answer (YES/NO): NO